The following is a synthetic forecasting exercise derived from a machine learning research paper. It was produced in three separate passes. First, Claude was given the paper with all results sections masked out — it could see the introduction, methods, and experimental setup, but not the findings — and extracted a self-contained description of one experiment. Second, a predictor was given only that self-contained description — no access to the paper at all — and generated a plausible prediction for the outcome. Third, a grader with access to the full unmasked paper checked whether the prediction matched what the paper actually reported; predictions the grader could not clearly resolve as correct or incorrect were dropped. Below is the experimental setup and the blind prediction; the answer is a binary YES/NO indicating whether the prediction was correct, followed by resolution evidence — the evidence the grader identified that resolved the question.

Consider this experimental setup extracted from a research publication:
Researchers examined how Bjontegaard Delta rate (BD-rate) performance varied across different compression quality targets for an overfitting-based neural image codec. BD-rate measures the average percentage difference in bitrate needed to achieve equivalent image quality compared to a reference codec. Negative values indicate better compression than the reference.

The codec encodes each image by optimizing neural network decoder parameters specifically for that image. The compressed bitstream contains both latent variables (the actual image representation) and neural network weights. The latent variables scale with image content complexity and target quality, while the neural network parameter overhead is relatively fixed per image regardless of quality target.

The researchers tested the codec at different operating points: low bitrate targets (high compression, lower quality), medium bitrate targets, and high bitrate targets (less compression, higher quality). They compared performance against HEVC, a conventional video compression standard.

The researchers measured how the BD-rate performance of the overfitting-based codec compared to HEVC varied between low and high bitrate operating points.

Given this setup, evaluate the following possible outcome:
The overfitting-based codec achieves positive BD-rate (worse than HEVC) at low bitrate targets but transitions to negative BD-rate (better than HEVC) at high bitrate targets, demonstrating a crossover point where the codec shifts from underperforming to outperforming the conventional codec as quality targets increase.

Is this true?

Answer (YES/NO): NO